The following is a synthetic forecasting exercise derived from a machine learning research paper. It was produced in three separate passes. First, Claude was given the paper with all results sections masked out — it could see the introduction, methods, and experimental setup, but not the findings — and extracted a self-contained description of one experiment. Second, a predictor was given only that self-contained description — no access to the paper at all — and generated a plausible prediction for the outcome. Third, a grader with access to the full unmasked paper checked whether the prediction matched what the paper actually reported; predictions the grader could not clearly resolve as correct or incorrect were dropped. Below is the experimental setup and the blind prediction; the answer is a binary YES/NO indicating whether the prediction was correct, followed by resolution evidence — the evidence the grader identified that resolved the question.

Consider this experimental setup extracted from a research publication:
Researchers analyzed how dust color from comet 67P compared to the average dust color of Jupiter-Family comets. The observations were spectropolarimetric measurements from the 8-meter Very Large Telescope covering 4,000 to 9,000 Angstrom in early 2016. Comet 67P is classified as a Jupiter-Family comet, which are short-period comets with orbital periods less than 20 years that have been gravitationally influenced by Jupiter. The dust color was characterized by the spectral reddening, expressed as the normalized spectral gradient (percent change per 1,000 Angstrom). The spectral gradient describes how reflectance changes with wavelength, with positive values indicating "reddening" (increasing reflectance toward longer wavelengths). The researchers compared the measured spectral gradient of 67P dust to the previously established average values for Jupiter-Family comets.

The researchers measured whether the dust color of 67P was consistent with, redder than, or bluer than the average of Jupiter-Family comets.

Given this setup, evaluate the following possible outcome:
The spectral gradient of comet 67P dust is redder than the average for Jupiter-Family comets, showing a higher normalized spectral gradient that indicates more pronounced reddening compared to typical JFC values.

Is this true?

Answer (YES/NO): NO